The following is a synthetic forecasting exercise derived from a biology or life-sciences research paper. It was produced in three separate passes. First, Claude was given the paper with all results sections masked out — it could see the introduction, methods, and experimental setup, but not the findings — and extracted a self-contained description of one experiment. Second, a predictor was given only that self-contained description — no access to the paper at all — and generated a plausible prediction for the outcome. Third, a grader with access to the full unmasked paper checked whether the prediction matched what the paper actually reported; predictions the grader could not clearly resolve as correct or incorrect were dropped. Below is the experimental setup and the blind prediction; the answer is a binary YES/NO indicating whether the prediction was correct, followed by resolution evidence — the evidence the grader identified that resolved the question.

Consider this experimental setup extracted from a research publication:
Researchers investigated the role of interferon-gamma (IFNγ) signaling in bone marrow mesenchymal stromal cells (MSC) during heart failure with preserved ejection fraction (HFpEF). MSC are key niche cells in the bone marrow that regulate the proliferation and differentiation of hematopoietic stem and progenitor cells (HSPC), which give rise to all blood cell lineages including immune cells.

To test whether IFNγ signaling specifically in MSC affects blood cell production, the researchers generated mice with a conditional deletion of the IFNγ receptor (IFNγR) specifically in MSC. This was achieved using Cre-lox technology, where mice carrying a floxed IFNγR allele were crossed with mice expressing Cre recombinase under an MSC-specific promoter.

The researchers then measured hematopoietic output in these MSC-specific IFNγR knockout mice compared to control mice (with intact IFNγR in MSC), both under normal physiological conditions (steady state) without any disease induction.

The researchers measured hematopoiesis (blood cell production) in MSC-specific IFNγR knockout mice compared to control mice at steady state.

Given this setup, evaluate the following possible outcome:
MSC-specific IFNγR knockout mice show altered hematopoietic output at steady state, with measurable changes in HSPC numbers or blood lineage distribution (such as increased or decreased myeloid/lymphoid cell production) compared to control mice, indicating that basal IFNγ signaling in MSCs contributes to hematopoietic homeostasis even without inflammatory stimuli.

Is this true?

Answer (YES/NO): YES